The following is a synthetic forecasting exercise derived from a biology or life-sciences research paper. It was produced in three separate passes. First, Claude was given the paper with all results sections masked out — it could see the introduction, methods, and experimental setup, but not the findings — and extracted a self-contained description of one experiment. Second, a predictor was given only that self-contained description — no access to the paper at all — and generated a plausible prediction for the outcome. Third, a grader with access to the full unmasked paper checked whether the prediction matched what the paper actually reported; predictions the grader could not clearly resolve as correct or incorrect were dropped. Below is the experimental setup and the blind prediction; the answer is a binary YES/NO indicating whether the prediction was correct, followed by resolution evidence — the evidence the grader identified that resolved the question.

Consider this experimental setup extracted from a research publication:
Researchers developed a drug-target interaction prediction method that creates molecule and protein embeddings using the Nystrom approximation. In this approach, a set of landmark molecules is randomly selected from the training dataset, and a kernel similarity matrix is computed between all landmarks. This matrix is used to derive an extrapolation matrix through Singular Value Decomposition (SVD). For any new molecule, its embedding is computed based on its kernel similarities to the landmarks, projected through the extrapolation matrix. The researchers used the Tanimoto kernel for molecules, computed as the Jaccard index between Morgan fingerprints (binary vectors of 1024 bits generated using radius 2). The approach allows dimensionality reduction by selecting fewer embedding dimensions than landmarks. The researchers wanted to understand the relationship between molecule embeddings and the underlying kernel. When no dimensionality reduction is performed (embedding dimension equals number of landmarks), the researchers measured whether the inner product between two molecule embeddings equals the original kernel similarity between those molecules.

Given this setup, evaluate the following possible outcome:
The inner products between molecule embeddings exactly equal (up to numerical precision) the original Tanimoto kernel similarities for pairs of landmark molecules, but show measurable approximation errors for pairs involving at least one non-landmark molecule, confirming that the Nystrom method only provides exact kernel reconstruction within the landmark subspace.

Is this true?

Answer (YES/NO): YES